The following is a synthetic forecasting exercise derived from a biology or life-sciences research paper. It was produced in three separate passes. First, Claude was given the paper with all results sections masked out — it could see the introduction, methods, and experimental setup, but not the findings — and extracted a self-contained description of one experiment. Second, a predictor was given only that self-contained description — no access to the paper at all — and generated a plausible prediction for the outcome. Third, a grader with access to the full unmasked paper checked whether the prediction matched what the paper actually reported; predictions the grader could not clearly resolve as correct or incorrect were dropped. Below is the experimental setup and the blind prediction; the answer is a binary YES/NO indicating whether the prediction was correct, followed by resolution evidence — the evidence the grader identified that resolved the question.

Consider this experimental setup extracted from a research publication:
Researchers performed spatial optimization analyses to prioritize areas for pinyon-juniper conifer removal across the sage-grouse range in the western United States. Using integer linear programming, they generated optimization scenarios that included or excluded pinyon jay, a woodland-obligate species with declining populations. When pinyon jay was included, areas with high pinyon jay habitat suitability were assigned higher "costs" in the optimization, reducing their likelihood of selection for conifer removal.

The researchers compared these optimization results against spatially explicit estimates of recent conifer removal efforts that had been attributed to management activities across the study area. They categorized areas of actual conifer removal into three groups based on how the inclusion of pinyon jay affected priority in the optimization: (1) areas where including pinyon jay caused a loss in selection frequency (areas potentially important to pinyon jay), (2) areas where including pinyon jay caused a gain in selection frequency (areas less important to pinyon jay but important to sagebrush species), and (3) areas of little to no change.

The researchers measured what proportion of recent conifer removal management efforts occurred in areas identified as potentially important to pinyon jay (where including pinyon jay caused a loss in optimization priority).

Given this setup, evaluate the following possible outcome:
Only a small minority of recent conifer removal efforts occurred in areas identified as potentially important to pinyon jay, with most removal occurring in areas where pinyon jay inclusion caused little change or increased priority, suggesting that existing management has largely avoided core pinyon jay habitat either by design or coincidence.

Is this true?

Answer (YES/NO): YES